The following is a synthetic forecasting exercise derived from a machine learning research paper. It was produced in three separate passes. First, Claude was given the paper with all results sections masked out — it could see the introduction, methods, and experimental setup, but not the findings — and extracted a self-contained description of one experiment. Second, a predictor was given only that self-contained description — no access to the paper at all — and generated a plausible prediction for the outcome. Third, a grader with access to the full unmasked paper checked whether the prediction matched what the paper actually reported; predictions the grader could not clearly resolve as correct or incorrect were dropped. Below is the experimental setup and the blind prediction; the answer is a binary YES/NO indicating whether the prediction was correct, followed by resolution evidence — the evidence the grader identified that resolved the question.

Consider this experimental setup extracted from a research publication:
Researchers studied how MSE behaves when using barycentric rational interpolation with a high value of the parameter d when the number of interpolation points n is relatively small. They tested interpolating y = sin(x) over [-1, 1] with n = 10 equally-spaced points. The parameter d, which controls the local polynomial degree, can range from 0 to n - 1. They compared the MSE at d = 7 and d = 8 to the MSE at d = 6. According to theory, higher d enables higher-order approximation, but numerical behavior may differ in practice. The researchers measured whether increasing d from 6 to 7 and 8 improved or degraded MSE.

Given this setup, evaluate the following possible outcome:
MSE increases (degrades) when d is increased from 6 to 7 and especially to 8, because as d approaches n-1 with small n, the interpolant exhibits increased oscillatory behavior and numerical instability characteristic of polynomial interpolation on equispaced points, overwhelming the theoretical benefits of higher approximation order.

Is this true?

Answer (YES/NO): YES